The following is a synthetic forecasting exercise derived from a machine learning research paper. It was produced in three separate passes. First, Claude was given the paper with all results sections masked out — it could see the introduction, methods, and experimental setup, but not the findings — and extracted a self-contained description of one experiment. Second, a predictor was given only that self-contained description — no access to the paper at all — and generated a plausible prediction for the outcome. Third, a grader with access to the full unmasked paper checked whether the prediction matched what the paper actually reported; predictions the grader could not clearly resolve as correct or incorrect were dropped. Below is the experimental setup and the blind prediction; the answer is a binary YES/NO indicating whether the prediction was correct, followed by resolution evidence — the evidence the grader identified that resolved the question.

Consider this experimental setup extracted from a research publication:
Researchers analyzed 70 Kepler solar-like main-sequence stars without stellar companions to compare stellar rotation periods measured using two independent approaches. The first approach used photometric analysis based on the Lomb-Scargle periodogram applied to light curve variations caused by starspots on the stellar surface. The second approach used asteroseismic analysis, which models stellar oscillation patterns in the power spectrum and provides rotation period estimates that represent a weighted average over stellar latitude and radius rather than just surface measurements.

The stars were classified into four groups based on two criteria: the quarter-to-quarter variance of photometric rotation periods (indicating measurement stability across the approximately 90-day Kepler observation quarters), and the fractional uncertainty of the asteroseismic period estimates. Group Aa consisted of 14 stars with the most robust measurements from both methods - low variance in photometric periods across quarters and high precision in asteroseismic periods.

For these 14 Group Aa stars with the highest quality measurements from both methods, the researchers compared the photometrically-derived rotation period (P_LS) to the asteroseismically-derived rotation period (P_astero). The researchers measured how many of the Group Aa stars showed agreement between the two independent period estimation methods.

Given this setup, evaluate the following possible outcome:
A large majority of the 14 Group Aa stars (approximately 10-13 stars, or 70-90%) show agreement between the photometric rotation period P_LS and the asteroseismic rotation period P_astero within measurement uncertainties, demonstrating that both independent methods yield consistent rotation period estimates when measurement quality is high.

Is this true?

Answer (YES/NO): YES